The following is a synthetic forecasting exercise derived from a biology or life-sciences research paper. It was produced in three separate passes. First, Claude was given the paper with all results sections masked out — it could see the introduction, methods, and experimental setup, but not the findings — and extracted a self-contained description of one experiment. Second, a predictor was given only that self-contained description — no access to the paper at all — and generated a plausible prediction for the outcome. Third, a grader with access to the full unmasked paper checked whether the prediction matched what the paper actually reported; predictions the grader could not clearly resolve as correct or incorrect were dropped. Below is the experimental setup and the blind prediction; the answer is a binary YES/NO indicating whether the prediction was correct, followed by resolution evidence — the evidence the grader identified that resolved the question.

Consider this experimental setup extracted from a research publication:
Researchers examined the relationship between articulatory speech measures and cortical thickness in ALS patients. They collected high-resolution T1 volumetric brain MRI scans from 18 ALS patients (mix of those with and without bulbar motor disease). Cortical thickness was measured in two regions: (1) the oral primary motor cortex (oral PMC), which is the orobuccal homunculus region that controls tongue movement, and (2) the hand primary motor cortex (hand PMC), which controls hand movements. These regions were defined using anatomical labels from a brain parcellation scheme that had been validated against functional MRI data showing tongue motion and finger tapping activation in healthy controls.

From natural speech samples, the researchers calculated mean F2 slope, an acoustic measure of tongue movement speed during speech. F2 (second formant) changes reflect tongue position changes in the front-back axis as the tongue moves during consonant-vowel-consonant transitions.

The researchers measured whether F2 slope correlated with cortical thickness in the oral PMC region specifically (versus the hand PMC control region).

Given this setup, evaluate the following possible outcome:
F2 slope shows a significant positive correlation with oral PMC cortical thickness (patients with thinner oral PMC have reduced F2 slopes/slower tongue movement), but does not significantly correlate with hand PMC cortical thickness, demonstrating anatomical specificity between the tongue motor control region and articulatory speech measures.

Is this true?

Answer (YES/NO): YES